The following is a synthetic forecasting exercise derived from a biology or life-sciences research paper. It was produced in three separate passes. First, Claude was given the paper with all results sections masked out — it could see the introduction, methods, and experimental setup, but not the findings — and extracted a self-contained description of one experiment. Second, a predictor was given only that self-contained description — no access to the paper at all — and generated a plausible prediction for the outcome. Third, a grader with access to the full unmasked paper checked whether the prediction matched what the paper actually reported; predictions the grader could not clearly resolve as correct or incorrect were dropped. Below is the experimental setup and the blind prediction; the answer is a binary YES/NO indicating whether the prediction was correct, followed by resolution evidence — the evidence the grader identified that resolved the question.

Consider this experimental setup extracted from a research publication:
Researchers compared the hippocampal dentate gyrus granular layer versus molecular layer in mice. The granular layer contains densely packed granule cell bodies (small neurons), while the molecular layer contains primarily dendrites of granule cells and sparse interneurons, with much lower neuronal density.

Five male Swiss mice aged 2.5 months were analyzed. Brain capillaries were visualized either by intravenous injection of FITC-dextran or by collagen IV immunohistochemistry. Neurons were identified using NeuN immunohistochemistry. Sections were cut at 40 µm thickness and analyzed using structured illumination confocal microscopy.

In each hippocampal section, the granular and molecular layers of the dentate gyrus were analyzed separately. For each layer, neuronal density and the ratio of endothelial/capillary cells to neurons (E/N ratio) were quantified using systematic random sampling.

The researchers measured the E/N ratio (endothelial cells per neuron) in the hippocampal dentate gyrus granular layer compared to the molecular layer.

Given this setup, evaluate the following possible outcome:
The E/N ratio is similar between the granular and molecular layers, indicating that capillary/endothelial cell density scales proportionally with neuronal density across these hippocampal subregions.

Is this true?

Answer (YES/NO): NO